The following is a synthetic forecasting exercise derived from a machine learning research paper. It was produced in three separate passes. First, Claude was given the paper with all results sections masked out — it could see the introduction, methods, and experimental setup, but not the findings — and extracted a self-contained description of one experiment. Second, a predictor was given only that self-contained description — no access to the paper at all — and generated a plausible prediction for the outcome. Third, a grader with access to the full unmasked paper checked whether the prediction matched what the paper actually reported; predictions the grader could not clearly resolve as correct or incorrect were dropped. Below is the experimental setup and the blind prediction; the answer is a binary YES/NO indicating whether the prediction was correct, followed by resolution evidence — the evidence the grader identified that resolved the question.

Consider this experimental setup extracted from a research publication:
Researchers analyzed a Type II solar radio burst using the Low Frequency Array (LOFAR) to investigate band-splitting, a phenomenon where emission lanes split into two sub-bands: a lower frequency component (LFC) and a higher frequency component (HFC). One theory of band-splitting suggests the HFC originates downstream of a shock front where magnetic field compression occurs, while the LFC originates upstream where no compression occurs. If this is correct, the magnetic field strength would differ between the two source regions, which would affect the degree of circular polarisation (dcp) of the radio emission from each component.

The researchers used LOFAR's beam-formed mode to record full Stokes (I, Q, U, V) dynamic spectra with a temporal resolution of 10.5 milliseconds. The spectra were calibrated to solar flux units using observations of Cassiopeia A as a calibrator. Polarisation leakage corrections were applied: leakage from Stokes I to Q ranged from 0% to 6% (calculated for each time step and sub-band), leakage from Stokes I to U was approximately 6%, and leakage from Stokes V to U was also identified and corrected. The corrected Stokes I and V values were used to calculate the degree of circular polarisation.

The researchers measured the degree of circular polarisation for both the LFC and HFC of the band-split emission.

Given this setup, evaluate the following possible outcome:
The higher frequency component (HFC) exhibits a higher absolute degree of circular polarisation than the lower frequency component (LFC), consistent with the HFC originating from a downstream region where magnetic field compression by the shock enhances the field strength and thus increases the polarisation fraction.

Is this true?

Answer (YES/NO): NO